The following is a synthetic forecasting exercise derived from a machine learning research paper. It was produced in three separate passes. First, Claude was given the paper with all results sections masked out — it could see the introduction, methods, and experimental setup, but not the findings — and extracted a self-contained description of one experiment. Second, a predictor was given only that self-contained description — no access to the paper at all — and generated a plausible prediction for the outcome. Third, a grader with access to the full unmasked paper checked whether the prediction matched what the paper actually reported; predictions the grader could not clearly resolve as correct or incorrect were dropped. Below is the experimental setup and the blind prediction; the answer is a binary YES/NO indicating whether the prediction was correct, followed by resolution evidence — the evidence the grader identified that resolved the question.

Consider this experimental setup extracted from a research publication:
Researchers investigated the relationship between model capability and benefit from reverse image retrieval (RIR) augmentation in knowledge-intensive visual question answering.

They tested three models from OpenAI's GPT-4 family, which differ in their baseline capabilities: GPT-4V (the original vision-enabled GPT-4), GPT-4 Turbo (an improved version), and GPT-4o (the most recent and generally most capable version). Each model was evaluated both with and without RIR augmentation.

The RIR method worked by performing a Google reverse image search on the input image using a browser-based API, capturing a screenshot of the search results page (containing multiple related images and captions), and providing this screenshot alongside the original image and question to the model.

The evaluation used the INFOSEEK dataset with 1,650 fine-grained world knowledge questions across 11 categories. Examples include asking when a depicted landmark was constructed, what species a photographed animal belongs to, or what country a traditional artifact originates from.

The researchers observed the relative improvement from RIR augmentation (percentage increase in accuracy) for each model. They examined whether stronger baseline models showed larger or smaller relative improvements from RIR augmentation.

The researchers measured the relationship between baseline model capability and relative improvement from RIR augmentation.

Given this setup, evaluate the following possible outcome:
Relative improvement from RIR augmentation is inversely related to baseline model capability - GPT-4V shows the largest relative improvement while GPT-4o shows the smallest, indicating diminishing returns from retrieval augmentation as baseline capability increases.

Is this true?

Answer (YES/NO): YES